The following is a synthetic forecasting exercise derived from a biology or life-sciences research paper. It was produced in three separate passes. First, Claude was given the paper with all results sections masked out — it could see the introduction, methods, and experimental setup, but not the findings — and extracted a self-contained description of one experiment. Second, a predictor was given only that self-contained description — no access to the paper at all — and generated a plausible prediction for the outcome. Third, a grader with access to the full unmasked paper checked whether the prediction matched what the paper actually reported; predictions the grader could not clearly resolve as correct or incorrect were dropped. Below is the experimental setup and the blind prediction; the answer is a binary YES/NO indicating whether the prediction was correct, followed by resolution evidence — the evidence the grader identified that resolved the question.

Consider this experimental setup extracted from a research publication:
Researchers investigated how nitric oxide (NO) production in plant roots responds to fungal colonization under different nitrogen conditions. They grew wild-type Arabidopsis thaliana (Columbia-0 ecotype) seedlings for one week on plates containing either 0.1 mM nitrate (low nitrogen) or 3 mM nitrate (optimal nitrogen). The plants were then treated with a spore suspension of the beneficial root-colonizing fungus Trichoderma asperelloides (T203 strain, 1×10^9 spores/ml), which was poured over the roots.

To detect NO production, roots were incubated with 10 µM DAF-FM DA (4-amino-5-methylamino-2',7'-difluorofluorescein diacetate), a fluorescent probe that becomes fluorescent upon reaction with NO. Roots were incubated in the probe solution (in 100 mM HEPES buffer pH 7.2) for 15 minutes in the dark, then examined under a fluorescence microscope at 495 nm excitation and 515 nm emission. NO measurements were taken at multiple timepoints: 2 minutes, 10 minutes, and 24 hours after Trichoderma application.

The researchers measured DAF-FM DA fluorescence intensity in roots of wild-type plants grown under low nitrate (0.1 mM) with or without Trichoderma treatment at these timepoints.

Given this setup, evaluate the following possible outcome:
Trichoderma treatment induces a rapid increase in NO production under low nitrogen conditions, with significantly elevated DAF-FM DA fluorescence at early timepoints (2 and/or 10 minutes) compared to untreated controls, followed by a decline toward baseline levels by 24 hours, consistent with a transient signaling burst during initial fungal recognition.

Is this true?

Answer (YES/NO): YES